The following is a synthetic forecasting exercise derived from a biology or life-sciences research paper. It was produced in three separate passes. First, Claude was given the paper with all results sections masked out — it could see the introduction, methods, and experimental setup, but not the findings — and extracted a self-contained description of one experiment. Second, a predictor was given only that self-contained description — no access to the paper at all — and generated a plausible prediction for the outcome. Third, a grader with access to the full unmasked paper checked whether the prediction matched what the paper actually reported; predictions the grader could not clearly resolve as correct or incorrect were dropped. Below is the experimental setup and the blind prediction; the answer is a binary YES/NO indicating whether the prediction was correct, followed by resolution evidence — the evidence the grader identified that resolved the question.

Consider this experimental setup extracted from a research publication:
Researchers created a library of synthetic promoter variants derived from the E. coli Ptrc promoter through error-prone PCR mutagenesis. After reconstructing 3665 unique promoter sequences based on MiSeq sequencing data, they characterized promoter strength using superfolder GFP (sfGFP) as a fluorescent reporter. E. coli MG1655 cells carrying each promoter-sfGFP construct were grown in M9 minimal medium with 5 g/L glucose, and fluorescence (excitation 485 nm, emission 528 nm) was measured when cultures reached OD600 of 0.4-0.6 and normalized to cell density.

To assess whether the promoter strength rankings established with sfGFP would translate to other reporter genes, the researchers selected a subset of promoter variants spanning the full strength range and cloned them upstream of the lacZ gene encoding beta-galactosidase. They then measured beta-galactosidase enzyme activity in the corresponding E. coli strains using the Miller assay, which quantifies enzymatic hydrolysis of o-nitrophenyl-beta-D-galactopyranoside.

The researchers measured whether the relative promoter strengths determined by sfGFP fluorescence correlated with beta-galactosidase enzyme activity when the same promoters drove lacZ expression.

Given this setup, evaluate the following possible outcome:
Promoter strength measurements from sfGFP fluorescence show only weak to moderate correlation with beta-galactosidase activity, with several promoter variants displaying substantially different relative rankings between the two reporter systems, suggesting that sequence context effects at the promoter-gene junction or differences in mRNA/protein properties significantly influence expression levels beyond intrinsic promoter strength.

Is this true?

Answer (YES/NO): NO